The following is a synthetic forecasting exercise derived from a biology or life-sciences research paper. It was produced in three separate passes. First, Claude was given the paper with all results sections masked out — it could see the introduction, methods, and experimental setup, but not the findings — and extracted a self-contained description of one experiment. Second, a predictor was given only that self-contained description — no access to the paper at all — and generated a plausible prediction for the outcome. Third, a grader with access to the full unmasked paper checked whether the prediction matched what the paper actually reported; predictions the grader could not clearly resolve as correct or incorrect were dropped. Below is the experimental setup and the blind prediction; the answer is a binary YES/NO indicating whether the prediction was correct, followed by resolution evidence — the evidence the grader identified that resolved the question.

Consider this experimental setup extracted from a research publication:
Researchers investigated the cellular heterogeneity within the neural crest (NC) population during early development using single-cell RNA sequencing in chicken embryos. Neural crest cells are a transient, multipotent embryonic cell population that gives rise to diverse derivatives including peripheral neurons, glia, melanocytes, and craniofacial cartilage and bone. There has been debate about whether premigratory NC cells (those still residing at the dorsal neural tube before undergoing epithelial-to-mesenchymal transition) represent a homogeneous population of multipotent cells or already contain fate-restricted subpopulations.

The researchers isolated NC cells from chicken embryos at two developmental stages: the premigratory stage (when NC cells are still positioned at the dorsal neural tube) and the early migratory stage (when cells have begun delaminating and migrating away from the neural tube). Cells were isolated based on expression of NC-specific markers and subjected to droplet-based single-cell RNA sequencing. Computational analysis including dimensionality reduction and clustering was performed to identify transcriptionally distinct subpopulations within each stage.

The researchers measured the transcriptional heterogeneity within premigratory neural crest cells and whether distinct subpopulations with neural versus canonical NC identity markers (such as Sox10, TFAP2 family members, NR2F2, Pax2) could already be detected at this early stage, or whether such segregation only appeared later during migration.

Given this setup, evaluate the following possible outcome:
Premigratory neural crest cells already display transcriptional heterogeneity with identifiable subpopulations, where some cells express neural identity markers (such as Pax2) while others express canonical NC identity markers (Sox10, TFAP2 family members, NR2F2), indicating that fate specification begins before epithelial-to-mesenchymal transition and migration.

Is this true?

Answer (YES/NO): NO